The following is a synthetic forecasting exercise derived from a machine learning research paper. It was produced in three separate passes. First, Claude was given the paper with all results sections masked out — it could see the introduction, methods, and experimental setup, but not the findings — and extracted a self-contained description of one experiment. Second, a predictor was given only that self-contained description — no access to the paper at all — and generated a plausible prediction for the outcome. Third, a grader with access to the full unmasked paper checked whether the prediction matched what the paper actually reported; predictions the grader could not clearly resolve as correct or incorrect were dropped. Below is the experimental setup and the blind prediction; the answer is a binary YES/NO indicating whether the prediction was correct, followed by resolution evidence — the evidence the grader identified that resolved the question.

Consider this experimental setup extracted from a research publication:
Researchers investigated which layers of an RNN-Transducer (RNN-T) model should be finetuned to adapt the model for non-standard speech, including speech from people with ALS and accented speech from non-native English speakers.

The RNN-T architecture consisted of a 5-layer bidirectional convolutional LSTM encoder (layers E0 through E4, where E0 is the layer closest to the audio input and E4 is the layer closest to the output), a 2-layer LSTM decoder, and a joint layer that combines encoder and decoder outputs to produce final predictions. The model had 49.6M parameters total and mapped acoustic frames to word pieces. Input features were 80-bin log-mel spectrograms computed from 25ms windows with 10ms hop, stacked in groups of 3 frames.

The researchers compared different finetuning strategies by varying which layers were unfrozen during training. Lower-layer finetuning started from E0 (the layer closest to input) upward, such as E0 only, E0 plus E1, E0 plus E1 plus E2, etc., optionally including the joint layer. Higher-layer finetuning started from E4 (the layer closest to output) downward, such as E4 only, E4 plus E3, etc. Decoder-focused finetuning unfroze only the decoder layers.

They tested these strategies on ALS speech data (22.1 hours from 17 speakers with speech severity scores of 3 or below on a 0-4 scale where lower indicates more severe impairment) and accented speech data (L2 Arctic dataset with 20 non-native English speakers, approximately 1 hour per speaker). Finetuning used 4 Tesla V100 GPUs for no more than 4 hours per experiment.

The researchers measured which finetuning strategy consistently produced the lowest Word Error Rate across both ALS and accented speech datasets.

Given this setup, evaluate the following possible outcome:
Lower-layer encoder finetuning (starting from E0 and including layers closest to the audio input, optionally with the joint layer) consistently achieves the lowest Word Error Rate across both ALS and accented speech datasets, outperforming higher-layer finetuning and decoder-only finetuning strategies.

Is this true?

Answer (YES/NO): YES